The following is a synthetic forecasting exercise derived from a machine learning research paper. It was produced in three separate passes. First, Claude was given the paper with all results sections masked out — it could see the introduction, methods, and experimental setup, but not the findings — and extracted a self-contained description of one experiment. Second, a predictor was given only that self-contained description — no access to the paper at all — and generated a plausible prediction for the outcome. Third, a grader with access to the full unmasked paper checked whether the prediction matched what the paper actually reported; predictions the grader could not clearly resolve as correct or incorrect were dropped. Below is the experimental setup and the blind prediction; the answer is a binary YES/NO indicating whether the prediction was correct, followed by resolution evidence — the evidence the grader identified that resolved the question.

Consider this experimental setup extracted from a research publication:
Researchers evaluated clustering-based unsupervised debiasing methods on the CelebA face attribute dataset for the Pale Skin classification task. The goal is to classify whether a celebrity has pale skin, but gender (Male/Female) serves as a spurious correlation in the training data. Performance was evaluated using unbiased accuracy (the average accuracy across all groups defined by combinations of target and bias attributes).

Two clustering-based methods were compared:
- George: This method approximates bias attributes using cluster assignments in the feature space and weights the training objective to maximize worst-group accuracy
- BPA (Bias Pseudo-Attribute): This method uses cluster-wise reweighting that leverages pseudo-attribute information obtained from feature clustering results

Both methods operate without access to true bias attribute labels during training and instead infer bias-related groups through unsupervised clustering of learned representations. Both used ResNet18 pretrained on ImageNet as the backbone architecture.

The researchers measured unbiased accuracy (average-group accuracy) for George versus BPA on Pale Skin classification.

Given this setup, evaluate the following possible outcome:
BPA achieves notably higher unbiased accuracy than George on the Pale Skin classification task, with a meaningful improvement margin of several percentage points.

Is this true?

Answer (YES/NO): YES